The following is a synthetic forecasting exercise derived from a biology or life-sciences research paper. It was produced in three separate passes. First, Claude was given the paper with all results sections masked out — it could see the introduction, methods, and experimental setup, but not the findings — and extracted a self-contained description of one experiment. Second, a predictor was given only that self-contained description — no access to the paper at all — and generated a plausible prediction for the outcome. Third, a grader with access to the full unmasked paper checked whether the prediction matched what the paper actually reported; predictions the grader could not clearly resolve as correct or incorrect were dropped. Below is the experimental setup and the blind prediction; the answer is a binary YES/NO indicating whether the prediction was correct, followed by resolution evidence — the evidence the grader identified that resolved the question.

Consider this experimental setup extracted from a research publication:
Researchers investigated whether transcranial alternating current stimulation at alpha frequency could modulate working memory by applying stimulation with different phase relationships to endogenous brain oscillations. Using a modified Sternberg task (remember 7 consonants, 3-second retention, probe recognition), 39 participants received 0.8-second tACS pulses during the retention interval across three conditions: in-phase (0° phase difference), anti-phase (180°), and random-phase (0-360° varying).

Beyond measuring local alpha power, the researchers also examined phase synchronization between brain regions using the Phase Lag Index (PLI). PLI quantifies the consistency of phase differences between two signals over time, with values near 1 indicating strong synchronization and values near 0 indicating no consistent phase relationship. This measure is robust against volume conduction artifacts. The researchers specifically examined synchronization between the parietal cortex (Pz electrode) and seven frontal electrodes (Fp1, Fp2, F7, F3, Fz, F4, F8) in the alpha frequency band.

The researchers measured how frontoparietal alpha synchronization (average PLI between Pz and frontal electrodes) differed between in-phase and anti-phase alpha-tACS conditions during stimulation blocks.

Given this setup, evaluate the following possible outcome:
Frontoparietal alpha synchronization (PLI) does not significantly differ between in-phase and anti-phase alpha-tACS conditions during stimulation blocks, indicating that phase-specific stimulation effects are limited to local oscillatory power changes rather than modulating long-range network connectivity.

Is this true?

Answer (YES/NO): NO